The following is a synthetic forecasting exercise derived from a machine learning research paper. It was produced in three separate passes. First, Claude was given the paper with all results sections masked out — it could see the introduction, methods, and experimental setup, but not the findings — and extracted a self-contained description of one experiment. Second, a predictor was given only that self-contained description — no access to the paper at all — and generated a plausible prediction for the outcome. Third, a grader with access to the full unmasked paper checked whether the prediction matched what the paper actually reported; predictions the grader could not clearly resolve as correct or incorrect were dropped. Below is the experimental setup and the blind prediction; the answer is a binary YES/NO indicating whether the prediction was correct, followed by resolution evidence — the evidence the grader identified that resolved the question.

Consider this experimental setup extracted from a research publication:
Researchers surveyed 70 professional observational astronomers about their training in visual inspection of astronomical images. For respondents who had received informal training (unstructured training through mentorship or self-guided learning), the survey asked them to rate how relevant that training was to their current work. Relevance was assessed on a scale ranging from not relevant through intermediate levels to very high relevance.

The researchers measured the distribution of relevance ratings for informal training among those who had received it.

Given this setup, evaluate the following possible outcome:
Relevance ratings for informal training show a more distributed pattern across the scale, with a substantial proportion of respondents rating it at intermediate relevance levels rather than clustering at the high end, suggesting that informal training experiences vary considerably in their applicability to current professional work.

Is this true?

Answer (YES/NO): NO